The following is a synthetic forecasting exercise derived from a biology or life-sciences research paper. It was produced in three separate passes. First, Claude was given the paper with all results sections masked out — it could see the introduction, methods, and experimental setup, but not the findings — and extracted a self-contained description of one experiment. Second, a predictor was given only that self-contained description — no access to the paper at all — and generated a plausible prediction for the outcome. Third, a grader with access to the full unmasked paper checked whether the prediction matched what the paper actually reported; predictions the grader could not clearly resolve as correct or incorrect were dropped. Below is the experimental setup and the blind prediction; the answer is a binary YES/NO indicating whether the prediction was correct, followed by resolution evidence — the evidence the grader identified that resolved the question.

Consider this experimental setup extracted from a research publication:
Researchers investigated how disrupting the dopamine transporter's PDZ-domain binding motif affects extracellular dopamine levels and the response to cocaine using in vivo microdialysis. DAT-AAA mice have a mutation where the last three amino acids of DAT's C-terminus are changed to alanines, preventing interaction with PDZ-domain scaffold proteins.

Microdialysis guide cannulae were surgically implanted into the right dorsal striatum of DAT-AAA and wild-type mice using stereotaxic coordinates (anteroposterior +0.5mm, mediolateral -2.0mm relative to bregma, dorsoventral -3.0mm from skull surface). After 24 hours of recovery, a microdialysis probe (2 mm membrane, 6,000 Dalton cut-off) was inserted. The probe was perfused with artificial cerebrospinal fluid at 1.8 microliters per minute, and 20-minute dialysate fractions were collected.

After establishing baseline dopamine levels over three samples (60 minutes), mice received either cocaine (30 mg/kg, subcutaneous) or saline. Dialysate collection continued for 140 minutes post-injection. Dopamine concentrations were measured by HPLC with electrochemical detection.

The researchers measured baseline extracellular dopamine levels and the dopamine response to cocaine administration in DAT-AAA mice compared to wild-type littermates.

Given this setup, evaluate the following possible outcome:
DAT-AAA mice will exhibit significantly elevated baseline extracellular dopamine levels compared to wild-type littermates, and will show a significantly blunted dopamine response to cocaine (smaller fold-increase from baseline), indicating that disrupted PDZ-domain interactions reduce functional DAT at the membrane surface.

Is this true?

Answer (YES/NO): NO